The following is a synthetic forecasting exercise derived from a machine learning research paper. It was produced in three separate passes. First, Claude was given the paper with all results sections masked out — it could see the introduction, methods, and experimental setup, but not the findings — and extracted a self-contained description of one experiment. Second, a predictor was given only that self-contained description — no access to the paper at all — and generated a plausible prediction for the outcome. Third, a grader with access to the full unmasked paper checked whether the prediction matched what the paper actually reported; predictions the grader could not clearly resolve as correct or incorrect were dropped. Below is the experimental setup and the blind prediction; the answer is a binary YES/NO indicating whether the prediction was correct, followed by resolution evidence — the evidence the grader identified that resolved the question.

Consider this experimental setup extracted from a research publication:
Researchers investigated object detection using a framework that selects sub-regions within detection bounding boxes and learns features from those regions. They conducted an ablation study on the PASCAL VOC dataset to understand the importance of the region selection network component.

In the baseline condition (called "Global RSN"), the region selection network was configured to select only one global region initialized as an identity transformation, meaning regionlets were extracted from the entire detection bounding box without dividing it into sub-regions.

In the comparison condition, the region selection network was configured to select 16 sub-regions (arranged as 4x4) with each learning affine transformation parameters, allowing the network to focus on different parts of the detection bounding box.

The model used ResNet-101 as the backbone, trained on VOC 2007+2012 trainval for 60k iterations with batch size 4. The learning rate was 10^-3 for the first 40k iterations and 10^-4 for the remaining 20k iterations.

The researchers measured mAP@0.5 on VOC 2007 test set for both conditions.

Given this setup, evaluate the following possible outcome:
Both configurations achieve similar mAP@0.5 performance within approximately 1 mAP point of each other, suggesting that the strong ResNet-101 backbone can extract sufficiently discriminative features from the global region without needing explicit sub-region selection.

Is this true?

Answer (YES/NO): NO